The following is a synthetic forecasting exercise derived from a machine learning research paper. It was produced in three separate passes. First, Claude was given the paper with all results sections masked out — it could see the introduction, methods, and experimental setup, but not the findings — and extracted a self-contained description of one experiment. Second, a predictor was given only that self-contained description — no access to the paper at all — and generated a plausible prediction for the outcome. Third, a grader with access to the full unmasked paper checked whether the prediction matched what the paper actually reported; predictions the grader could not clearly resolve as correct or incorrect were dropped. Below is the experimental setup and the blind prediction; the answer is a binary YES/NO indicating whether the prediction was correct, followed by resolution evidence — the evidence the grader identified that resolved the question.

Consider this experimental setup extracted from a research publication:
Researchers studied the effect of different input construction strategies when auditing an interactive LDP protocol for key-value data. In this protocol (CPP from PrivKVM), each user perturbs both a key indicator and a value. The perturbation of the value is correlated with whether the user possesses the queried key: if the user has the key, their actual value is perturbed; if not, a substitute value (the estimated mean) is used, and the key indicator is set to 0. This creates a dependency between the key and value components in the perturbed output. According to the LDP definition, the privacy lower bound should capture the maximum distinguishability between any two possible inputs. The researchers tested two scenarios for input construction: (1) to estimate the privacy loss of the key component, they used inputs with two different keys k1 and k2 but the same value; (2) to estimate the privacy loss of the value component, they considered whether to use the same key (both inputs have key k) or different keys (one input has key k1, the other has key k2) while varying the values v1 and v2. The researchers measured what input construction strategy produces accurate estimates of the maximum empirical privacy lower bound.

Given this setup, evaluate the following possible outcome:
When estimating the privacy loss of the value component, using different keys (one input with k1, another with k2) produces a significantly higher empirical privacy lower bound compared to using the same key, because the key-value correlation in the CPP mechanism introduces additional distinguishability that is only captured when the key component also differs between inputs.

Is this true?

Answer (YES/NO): NO